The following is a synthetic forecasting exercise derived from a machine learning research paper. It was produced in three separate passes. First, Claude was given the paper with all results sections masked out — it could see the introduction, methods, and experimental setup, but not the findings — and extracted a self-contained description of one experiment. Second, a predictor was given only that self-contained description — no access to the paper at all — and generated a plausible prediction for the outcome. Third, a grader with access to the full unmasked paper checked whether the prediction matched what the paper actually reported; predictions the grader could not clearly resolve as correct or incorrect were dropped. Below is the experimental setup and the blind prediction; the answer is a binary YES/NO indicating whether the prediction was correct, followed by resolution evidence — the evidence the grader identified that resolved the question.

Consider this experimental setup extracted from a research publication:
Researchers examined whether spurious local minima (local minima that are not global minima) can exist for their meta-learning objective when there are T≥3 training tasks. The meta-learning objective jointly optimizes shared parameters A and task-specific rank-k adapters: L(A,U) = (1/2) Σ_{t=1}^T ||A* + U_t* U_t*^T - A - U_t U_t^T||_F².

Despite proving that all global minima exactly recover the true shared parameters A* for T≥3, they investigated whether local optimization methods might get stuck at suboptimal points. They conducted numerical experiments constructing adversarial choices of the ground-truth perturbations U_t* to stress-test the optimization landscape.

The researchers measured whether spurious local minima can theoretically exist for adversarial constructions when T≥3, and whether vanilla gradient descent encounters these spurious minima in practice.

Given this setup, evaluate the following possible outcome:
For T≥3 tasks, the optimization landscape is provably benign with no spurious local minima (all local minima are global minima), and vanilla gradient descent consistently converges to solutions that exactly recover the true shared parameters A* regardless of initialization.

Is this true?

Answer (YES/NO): NO